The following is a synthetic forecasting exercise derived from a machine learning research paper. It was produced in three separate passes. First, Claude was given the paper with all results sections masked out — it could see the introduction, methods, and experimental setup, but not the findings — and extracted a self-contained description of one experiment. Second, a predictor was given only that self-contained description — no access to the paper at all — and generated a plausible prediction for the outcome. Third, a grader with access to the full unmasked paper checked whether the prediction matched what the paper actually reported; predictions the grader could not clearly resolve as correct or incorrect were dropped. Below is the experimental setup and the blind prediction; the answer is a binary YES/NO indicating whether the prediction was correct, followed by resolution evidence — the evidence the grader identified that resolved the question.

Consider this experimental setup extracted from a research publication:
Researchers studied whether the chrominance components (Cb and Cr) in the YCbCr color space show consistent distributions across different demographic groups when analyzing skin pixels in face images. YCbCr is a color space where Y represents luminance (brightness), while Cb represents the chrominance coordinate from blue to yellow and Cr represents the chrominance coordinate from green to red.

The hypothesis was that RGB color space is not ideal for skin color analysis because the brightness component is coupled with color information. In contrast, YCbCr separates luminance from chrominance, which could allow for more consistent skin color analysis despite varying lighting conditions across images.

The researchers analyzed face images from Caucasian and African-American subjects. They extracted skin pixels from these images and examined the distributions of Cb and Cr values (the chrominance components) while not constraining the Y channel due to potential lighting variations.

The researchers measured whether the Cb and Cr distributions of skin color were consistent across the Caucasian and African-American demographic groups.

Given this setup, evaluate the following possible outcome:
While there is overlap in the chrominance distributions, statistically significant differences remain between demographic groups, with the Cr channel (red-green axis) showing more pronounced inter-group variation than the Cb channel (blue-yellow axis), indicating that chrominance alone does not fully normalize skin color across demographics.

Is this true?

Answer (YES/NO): NO